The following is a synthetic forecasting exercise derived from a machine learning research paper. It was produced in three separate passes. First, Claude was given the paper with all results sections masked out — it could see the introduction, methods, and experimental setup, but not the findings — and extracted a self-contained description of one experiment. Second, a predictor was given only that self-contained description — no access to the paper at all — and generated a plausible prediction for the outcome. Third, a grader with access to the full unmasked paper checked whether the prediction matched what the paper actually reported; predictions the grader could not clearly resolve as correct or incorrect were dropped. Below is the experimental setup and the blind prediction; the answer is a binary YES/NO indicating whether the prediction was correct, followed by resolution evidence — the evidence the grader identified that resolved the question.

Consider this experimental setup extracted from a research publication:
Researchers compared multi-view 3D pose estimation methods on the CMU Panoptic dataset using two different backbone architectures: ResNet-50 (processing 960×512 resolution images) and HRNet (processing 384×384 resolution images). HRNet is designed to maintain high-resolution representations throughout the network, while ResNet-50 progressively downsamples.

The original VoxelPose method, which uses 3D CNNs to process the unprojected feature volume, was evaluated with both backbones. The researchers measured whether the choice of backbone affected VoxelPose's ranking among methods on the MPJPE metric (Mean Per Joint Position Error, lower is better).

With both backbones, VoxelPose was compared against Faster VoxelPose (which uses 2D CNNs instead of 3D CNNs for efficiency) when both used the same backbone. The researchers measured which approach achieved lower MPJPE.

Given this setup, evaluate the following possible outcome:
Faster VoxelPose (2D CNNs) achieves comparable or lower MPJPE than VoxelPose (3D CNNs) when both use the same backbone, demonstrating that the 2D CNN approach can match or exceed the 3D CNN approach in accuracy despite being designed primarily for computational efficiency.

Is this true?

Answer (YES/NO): NO